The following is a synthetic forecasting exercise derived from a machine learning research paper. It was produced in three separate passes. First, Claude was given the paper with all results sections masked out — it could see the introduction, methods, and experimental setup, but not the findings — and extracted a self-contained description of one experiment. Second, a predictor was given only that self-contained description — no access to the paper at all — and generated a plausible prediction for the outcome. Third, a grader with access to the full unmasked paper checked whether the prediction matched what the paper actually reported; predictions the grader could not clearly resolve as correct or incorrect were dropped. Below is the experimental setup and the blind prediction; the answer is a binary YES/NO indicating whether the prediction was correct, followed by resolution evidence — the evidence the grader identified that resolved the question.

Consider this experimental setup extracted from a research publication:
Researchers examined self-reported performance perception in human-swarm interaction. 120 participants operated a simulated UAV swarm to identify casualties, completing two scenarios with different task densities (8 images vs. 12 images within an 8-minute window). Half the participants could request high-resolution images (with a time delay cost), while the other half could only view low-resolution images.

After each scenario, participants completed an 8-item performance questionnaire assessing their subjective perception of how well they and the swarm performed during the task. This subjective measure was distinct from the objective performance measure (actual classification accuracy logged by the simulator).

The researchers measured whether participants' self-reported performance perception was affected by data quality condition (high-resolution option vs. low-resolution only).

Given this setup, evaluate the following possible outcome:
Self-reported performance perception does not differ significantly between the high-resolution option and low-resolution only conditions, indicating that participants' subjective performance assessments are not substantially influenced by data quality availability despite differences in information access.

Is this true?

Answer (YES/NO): NO